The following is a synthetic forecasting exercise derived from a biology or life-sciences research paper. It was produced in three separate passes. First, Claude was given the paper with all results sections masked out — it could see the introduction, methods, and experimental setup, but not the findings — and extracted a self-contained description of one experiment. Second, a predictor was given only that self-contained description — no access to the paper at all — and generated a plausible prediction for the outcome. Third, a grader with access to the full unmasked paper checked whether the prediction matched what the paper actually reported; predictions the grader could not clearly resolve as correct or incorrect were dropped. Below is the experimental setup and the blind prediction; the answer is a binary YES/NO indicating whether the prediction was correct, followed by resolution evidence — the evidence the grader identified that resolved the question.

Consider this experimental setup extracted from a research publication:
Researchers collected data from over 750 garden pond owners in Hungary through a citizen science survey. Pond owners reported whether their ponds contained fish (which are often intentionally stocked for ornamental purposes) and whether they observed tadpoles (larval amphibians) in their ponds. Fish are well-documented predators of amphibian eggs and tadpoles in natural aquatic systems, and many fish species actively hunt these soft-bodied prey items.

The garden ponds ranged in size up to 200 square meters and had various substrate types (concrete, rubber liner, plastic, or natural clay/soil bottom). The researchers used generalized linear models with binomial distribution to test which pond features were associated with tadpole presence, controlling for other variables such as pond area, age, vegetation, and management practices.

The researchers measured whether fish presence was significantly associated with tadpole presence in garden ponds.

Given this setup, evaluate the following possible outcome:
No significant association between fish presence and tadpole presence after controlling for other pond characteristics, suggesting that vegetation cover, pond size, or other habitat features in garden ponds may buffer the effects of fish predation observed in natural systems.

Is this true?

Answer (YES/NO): YES